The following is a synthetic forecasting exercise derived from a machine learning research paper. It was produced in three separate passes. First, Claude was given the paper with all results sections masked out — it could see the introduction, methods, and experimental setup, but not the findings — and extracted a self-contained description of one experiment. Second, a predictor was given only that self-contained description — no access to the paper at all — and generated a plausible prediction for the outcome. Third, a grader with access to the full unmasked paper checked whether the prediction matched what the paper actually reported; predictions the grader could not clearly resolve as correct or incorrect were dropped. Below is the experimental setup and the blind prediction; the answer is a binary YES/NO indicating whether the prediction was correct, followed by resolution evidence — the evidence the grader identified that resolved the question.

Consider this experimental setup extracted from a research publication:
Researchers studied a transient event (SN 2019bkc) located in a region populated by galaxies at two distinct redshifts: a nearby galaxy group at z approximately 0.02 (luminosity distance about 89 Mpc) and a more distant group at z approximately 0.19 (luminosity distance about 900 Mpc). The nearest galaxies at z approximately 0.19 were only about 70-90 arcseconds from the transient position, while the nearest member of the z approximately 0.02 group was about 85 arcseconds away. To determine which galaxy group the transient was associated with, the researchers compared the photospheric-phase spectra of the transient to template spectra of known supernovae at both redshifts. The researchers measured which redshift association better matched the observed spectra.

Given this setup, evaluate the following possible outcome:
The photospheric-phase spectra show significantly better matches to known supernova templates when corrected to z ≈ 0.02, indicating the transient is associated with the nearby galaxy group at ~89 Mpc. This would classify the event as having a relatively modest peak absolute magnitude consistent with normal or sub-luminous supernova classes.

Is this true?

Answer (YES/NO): YES